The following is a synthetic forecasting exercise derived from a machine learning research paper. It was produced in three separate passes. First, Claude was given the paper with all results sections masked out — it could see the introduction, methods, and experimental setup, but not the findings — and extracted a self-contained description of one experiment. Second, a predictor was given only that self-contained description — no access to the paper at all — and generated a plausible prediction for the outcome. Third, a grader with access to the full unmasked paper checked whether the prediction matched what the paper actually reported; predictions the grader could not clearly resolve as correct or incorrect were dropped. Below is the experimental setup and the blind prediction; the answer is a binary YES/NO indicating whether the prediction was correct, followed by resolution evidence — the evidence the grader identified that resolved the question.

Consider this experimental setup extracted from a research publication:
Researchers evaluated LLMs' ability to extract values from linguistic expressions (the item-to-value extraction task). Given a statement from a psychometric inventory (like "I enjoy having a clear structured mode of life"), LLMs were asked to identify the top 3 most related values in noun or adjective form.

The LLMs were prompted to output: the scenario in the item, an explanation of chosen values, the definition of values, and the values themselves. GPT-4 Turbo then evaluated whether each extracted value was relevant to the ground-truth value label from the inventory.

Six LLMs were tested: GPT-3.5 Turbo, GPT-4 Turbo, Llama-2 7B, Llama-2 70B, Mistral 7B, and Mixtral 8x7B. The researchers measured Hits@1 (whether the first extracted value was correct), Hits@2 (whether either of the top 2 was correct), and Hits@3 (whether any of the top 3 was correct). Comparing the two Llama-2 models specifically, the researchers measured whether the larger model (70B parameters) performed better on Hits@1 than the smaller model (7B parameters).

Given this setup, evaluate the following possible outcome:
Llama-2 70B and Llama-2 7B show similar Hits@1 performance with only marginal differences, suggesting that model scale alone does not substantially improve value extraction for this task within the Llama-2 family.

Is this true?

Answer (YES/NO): YES